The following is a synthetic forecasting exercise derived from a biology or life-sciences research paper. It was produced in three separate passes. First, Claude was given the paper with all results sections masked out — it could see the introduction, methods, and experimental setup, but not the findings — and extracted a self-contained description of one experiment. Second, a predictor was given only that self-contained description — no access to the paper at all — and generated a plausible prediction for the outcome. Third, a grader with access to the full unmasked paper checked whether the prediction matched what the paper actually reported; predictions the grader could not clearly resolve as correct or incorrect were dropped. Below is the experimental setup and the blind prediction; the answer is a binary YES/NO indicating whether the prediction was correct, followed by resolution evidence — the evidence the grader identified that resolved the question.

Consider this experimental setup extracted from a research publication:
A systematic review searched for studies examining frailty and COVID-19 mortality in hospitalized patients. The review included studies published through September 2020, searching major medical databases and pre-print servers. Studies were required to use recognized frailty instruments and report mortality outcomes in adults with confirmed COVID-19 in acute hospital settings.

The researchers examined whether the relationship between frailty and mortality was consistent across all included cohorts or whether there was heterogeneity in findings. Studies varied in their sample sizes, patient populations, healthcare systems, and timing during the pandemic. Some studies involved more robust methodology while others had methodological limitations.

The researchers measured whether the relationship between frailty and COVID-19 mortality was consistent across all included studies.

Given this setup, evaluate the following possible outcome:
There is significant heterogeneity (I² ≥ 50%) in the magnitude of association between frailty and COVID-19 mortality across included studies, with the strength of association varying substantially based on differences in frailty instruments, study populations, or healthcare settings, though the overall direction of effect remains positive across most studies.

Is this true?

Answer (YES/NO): YES